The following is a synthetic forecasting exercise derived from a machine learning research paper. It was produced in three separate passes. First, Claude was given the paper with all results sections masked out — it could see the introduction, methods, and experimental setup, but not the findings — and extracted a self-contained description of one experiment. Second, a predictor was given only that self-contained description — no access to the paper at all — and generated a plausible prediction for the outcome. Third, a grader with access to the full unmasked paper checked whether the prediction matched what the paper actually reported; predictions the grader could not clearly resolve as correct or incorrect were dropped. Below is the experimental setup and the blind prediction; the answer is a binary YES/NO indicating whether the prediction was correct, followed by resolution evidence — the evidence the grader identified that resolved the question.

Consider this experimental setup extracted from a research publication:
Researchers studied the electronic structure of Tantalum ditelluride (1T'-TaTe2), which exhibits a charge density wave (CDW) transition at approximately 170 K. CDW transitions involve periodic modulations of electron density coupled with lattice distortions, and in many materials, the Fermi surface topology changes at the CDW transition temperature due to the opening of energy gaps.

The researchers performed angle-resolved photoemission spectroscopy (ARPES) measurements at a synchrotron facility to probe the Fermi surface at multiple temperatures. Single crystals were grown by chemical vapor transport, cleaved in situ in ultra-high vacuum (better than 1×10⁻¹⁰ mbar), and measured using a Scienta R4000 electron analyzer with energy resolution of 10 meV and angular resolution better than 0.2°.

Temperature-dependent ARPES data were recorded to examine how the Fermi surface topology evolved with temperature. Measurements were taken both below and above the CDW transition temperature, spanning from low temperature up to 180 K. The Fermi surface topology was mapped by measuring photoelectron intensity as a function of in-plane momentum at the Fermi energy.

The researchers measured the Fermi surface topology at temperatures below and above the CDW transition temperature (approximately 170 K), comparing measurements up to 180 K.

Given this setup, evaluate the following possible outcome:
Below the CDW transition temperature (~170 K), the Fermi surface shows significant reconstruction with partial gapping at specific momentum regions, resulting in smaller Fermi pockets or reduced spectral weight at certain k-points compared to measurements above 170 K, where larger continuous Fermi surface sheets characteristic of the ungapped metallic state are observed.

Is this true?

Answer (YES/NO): NO